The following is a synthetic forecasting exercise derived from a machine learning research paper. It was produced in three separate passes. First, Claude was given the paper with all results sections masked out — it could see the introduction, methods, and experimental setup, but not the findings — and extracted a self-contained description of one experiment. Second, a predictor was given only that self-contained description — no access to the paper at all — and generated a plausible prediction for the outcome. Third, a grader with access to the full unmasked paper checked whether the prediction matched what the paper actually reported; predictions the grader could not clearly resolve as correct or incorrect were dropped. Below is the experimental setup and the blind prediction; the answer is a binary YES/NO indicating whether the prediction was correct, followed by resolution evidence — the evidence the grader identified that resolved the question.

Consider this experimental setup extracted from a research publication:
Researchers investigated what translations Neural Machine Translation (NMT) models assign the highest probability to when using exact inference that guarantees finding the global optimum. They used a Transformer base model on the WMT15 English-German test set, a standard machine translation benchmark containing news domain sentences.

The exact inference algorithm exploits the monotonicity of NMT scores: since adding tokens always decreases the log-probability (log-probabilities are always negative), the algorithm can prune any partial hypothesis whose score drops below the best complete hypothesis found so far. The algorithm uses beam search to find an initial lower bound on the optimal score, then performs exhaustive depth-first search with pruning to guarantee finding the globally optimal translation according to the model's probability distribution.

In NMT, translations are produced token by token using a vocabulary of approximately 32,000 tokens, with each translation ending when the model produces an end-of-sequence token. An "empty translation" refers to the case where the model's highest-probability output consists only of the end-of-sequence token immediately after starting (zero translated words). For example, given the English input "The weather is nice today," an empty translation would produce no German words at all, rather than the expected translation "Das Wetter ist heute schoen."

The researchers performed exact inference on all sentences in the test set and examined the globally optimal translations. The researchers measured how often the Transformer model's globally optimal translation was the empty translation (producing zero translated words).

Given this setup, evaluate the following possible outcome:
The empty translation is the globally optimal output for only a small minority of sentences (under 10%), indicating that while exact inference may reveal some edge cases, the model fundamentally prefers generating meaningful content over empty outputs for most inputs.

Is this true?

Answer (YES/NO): NO